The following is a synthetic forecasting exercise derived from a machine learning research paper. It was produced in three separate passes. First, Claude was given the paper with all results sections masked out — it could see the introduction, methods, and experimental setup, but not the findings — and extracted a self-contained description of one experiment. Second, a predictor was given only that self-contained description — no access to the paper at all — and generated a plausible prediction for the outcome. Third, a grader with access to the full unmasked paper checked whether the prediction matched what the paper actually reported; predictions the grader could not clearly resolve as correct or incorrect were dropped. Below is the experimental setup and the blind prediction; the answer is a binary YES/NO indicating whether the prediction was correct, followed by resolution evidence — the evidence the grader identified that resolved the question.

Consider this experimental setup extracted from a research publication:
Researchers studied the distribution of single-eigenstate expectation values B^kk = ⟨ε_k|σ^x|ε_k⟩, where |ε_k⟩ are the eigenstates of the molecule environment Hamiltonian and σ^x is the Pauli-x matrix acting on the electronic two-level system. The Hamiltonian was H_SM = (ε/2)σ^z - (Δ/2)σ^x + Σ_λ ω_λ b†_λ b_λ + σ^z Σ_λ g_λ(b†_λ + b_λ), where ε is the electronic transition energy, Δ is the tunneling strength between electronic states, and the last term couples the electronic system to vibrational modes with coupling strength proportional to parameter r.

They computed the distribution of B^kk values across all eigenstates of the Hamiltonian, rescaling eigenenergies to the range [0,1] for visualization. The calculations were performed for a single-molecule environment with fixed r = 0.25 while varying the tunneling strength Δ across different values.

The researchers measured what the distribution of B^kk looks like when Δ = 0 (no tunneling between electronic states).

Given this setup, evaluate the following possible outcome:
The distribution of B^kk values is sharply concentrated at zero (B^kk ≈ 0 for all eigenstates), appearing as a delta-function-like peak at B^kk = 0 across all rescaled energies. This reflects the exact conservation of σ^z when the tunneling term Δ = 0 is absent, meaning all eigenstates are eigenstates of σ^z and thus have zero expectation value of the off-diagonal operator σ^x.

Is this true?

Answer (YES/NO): YES